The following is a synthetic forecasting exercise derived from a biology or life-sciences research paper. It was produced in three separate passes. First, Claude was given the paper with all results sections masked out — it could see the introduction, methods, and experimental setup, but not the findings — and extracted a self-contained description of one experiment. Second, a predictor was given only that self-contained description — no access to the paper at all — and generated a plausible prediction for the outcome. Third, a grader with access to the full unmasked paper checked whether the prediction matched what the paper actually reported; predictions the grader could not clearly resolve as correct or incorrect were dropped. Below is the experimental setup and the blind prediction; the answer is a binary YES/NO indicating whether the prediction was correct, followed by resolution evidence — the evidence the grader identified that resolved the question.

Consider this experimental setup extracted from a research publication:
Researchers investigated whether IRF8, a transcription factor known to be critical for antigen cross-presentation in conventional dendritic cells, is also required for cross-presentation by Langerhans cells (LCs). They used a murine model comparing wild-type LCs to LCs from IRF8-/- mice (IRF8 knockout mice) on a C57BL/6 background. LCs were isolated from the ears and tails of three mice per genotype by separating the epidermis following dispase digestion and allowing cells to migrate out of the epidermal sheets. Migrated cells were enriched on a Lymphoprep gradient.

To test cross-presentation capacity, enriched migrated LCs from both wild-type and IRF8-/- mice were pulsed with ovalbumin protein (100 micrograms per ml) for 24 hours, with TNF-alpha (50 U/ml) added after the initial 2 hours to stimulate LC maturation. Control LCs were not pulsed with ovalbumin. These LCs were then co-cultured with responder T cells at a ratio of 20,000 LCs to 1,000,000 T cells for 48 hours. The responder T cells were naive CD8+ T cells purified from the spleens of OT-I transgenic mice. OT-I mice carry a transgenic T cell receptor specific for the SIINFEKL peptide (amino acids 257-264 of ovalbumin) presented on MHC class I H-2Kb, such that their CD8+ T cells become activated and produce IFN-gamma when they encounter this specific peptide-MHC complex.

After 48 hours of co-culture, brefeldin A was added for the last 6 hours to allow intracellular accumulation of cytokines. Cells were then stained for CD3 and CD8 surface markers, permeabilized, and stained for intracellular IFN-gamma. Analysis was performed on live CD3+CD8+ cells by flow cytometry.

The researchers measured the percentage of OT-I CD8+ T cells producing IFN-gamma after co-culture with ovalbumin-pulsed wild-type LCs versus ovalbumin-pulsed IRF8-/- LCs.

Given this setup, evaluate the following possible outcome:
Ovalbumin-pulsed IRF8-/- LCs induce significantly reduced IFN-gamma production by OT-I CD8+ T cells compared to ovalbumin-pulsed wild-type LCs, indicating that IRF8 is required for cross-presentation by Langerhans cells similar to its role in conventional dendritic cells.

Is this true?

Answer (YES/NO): NO